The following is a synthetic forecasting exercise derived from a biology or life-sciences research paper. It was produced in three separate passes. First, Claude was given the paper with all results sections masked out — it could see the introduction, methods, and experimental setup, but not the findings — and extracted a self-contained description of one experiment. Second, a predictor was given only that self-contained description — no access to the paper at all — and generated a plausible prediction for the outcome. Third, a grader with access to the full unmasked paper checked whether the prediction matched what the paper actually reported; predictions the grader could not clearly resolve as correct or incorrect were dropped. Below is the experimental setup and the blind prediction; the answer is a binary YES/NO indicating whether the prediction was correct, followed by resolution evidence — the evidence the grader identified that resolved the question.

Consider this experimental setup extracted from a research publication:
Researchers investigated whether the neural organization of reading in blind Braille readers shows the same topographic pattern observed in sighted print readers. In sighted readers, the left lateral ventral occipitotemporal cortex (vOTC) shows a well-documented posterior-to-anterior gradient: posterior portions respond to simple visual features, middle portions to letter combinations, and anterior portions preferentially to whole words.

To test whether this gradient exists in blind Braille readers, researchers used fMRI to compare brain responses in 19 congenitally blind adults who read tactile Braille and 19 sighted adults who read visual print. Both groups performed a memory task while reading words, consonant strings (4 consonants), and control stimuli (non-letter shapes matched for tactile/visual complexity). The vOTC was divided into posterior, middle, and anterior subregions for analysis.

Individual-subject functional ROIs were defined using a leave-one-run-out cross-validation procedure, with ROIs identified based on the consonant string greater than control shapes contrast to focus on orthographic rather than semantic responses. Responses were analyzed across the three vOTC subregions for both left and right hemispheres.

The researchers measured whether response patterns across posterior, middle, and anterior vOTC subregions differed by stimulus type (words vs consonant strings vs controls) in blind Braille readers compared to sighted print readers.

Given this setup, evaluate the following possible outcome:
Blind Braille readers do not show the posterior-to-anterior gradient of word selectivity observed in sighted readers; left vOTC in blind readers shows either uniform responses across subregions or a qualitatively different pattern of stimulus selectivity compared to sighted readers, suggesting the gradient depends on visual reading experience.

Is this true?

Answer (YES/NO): YES